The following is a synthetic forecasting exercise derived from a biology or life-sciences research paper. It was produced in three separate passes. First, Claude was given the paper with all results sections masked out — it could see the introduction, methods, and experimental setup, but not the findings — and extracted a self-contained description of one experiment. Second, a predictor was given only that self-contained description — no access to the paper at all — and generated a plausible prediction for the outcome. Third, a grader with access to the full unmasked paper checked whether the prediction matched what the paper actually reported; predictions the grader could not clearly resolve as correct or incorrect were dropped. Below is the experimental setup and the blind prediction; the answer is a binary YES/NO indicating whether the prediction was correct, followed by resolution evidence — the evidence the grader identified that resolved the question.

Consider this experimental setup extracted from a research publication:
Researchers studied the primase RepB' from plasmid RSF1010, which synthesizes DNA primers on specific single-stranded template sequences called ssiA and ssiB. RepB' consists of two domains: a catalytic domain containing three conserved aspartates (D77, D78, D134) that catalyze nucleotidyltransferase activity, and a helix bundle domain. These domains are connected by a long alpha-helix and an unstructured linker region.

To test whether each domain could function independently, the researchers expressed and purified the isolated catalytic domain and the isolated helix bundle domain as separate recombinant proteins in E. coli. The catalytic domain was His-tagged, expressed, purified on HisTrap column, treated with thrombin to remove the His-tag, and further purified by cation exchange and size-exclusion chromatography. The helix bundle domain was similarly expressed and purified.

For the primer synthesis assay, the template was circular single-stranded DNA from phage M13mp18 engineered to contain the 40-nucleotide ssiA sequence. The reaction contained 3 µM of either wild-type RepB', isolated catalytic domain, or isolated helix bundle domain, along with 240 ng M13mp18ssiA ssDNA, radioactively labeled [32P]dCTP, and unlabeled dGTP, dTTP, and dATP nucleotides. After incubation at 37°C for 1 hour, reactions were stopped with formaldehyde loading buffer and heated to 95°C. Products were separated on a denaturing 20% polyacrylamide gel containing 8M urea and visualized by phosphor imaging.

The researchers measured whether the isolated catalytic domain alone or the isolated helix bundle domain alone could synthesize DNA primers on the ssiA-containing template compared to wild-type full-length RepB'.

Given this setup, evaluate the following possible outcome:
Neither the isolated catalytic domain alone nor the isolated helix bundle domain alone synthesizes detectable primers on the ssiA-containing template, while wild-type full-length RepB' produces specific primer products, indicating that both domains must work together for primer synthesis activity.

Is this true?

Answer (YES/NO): YES